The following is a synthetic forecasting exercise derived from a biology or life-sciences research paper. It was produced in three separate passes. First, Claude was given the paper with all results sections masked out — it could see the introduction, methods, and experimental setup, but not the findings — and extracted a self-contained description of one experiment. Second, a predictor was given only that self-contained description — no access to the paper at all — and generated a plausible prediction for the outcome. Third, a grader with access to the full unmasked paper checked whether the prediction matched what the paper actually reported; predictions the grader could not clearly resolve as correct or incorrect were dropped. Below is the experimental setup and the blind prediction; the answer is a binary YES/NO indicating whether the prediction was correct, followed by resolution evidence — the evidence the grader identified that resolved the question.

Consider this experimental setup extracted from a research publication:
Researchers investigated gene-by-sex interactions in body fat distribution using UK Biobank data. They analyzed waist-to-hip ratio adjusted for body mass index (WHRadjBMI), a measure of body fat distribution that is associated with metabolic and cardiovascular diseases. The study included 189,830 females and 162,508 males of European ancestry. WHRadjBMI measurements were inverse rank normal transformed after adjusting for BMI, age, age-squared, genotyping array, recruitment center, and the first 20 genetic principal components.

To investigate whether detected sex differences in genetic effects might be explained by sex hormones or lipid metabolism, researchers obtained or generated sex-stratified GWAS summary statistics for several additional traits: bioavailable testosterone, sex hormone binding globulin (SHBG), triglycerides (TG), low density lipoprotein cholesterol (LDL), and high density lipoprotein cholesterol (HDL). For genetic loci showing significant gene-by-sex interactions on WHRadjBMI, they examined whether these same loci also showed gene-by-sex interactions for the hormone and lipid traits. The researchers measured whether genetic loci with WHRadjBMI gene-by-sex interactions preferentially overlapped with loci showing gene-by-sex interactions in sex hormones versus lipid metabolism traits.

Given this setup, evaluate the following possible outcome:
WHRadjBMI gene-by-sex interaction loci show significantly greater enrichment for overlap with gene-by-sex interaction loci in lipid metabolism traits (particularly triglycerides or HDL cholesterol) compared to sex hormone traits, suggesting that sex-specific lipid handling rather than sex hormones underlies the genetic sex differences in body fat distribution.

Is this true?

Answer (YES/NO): NO